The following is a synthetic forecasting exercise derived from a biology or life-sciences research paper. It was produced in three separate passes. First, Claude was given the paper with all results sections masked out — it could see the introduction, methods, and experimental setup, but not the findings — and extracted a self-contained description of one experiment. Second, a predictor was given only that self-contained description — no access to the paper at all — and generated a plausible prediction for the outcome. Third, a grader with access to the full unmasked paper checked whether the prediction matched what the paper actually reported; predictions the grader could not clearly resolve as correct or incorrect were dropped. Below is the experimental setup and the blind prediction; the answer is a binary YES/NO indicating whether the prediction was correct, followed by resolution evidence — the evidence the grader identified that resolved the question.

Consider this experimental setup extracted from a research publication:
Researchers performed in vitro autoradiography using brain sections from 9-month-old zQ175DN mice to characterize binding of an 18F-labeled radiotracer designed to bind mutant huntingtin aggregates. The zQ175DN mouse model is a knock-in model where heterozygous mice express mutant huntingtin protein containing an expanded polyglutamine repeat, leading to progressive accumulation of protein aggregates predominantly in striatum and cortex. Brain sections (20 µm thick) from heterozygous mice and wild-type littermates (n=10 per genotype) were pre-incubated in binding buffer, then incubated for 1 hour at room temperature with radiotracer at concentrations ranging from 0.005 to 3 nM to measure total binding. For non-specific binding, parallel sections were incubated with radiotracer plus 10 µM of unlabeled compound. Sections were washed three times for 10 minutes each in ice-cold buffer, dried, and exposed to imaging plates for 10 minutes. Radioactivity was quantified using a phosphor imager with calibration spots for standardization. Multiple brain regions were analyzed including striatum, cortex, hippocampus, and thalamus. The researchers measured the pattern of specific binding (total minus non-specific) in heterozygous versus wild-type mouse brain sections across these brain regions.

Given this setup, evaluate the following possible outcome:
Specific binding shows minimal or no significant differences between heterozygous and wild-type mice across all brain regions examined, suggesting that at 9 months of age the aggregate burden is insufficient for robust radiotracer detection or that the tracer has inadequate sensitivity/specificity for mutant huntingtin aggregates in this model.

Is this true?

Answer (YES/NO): NO